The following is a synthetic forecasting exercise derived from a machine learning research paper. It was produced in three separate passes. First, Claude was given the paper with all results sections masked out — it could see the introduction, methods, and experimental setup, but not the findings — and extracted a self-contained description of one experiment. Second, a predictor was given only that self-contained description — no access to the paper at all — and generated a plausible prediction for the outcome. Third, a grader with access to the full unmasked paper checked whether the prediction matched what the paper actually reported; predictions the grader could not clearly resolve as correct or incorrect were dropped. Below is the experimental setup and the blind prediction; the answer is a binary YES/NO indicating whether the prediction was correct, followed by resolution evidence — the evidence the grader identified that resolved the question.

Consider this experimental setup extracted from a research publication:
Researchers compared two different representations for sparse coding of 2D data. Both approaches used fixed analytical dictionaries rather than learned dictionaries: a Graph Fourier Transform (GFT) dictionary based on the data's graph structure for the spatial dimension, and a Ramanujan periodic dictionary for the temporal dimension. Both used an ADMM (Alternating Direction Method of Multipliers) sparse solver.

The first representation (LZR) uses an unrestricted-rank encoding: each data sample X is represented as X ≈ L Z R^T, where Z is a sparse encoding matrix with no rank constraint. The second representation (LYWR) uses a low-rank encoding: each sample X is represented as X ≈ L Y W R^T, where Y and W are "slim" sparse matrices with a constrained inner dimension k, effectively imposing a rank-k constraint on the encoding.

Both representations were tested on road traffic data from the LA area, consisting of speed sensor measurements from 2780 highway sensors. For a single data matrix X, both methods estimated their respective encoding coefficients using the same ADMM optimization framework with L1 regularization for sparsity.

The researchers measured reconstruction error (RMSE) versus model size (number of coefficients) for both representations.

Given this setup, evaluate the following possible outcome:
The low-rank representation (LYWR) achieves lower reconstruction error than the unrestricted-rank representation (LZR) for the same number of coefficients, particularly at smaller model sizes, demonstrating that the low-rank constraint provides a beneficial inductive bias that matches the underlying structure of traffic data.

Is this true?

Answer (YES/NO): YES